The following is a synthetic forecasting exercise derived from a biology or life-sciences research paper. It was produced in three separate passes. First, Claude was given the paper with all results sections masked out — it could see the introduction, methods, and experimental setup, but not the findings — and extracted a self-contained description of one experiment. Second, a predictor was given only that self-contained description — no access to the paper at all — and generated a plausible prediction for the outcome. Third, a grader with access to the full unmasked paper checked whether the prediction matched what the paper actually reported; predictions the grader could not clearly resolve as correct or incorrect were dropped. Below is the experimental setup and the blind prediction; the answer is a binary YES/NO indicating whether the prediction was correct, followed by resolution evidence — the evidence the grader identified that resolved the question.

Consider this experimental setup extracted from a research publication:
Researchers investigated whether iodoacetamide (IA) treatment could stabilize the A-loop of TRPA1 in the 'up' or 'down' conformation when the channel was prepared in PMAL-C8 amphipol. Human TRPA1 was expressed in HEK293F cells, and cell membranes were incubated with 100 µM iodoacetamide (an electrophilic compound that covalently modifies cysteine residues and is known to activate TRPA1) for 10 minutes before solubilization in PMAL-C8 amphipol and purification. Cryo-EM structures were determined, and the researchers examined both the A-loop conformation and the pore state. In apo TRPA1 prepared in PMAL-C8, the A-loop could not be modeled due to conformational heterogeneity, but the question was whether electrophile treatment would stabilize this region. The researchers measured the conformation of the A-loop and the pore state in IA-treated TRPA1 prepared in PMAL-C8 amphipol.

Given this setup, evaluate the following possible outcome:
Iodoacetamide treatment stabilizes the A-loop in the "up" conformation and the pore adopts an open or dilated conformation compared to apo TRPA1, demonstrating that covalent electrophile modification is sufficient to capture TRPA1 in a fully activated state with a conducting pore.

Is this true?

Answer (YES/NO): YES